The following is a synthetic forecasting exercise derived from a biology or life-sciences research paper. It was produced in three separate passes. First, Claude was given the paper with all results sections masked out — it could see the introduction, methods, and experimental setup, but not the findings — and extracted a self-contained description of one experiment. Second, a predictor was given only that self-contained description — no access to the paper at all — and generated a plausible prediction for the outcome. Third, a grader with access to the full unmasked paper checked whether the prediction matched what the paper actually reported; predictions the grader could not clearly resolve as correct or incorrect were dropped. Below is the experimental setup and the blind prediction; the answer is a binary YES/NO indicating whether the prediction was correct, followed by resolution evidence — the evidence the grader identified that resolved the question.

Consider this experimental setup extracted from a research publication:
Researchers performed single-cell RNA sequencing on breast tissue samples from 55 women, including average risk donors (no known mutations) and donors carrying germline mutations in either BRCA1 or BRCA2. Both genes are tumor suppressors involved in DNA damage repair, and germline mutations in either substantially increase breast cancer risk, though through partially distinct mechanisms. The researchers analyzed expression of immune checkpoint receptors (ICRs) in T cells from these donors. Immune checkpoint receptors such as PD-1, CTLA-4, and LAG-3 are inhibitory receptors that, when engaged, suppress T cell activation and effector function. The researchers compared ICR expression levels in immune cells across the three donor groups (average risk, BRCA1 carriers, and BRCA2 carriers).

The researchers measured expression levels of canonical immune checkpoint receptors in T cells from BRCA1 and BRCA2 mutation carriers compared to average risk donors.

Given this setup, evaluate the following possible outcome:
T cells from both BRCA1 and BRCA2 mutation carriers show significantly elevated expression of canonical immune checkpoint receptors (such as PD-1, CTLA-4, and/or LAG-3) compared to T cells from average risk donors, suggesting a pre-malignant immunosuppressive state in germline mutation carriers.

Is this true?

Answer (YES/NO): YES